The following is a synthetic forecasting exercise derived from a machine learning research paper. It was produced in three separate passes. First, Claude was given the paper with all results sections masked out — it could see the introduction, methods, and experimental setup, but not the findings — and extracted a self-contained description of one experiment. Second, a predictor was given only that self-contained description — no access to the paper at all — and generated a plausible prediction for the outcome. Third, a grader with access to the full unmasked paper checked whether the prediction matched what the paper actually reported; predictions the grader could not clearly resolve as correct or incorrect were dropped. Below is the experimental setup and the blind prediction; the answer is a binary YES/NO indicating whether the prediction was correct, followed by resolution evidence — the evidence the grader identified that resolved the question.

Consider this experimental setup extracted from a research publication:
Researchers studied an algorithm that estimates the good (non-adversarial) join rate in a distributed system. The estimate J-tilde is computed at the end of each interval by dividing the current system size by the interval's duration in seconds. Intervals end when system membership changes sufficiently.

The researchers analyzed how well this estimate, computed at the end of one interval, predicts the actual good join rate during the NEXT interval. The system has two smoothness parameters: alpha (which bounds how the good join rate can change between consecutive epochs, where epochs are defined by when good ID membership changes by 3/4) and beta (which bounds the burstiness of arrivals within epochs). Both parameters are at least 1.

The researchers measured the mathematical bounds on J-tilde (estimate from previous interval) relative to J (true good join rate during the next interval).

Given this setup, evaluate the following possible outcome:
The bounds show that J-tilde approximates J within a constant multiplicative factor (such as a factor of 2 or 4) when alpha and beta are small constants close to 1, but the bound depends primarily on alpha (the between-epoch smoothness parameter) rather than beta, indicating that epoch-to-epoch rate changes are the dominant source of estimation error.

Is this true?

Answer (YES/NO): NO